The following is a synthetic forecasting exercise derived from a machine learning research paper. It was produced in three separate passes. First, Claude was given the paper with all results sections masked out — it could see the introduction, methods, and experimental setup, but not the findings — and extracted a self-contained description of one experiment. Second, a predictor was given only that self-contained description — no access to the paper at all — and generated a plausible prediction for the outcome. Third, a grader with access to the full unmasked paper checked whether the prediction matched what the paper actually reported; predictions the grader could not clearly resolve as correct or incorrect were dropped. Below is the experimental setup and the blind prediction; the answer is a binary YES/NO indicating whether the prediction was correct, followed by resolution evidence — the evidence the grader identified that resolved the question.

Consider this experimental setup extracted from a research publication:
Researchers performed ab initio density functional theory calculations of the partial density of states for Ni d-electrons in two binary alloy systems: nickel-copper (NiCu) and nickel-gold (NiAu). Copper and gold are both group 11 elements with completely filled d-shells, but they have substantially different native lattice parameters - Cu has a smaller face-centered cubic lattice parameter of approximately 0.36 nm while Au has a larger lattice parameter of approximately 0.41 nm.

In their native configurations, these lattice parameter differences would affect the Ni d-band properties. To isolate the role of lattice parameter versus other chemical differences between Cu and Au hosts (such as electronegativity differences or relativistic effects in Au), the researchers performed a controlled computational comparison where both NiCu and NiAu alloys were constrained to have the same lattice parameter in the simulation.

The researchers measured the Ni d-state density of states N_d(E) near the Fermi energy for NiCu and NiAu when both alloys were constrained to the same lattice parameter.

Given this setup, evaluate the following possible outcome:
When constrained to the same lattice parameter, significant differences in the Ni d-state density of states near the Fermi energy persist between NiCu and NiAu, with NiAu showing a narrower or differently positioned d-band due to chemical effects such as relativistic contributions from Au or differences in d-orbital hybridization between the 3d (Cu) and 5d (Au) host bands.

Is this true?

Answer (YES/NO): NO